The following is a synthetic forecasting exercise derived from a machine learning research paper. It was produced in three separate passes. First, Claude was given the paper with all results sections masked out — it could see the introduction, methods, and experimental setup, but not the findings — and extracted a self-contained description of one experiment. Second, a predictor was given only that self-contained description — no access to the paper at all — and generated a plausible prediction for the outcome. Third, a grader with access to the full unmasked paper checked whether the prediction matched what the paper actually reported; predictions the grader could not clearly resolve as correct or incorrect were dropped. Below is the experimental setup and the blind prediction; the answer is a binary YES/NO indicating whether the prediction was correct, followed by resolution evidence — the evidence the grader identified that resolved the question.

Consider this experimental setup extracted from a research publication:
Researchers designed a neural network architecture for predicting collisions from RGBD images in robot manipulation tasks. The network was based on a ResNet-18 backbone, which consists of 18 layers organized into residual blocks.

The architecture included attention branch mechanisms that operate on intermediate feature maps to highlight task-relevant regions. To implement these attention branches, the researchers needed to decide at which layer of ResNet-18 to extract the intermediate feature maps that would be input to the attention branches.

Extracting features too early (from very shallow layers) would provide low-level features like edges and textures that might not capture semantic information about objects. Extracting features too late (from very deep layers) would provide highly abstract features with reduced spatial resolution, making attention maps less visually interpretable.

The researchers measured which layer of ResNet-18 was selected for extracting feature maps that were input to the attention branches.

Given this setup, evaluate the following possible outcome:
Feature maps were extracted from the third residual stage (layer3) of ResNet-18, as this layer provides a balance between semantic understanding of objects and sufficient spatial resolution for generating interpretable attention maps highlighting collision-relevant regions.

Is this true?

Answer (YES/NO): YES